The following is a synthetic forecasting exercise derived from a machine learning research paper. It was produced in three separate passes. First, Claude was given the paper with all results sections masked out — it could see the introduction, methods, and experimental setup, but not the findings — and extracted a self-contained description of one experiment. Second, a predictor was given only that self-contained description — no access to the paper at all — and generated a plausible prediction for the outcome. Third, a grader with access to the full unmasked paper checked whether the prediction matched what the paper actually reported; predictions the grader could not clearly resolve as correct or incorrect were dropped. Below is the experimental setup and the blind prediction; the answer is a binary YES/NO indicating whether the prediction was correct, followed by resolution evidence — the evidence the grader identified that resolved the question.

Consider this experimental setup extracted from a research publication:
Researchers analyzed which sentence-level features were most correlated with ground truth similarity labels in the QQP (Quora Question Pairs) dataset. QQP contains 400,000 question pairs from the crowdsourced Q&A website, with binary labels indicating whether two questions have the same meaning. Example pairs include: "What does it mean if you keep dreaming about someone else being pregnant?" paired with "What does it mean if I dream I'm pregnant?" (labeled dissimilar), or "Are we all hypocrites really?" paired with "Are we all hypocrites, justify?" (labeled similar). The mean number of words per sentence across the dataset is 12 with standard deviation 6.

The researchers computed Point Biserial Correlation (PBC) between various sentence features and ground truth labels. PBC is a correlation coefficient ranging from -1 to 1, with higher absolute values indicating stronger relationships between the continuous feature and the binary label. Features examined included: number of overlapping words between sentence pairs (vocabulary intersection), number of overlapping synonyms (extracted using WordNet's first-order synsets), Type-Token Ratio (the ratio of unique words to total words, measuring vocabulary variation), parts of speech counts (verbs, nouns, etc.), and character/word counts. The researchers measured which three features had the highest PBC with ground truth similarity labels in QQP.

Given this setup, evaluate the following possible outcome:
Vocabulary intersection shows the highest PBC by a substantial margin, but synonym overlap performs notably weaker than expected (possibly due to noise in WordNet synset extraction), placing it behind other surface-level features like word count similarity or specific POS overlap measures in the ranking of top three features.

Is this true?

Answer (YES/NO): NO